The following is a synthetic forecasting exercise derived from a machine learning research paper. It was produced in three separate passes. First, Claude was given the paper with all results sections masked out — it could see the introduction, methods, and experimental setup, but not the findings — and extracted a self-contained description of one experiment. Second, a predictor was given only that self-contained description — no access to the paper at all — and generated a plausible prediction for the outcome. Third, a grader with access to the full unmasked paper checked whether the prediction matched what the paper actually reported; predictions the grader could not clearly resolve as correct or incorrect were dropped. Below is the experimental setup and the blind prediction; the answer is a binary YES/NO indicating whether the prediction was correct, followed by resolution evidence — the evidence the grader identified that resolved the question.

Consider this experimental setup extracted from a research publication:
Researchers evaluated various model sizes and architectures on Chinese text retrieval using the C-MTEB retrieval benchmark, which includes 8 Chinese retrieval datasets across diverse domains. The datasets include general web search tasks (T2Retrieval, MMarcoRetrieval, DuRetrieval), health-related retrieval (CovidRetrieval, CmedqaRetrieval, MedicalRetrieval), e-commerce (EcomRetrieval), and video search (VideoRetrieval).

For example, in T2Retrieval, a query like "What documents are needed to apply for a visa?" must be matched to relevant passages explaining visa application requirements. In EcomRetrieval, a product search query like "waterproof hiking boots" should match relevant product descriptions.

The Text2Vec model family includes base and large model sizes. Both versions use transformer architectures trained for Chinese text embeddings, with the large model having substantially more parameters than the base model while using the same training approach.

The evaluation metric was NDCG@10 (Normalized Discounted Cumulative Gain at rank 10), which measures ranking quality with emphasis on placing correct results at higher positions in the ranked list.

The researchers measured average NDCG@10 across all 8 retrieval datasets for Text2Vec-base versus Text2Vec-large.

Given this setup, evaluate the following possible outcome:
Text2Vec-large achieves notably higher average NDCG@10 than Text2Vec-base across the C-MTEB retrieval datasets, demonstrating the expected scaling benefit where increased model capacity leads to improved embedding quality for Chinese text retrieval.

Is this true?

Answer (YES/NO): YES